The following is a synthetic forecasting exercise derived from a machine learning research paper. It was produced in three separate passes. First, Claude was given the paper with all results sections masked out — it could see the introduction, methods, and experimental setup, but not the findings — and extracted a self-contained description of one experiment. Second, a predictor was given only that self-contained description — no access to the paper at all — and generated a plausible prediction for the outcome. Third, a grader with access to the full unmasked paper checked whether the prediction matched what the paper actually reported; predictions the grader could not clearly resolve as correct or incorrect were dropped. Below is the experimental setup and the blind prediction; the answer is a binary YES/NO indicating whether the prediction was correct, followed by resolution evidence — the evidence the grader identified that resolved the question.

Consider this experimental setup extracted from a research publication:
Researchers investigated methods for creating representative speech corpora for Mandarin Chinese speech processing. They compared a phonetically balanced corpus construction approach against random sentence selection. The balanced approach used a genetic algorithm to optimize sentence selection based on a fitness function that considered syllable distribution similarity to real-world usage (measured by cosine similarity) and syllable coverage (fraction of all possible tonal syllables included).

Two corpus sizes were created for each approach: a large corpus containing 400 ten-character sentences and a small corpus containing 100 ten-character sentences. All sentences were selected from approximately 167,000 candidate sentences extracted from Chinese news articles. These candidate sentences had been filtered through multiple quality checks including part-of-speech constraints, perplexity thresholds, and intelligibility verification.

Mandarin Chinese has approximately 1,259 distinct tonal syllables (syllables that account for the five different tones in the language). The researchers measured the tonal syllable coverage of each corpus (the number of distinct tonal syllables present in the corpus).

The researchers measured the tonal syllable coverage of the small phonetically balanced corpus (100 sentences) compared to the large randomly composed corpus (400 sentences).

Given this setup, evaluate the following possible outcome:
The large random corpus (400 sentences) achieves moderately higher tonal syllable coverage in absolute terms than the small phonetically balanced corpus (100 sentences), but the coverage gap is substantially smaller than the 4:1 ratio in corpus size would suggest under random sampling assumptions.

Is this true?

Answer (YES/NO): NO